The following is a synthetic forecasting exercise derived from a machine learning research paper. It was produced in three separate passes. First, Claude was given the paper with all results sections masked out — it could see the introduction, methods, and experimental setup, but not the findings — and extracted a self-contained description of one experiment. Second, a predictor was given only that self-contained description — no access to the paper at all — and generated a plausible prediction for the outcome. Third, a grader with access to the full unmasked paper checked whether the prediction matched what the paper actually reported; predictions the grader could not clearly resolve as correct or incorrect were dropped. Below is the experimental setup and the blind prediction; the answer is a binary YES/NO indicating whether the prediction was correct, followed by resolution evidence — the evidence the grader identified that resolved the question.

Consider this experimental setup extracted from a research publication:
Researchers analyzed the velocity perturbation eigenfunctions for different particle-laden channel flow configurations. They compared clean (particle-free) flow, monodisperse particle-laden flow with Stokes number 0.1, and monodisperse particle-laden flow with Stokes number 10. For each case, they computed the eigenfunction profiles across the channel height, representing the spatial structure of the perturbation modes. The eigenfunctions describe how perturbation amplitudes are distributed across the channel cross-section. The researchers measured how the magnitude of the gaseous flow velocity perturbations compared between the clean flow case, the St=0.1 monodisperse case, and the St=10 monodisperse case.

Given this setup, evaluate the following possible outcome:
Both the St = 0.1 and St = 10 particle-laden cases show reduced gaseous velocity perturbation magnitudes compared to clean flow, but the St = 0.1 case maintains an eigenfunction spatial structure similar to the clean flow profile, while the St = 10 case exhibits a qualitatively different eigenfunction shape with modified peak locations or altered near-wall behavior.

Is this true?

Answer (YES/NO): NO